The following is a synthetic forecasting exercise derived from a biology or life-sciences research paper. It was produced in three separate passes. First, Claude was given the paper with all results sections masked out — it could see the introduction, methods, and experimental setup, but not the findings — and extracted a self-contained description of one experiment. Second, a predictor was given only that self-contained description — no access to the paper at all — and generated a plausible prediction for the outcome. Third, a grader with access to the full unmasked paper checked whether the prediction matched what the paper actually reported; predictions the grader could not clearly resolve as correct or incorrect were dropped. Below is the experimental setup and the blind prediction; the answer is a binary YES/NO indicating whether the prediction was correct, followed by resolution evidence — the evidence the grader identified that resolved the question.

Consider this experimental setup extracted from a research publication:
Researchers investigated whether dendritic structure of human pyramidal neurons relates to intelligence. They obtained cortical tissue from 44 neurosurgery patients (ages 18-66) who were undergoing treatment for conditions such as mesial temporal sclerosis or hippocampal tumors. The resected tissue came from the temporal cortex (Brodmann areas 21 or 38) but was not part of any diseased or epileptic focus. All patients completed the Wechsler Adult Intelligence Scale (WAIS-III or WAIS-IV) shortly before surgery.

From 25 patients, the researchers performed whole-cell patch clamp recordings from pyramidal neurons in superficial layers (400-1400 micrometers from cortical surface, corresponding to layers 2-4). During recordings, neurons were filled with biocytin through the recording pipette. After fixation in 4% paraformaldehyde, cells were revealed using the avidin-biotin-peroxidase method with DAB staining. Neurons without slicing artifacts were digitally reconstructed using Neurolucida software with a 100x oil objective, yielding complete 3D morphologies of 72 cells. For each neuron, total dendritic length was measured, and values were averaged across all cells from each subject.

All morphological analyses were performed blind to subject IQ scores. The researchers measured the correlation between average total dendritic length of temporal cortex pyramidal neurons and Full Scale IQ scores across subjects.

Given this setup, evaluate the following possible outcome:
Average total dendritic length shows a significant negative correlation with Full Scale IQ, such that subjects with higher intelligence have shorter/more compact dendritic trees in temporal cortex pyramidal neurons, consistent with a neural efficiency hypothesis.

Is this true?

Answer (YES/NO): NO